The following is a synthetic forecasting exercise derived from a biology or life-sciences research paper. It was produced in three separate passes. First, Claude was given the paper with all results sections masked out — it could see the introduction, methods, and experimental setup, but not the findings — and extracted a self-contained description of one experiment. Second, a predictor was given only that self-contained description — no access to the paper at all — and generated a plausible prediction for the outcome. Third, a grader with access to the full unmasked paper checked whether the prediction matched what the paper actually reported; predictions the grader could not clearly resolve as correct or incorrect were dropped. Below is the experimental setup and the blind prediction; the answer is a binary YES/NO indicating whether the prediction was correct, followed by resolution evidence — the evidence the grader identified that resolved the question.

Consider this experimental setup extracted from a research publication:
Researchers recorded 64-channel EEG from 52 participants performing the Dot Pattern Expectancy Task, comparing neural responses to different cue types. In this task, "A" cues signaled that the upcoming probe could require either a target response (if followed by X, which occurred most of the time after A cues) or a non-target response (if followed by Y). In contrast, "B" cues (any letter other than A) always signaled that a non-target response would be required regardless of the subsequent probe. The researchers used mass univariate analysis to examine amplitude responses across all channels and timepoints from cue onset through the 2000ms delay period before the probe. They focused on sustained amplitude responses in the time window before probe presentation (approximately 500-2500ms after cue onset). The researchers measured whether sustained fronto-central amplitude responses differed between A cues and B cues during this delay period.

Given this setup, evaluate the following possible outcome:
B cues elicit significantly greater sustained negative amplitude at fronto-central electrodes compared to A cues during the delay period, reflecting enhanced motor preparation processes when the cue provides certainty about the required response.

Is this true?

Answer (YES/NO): YES